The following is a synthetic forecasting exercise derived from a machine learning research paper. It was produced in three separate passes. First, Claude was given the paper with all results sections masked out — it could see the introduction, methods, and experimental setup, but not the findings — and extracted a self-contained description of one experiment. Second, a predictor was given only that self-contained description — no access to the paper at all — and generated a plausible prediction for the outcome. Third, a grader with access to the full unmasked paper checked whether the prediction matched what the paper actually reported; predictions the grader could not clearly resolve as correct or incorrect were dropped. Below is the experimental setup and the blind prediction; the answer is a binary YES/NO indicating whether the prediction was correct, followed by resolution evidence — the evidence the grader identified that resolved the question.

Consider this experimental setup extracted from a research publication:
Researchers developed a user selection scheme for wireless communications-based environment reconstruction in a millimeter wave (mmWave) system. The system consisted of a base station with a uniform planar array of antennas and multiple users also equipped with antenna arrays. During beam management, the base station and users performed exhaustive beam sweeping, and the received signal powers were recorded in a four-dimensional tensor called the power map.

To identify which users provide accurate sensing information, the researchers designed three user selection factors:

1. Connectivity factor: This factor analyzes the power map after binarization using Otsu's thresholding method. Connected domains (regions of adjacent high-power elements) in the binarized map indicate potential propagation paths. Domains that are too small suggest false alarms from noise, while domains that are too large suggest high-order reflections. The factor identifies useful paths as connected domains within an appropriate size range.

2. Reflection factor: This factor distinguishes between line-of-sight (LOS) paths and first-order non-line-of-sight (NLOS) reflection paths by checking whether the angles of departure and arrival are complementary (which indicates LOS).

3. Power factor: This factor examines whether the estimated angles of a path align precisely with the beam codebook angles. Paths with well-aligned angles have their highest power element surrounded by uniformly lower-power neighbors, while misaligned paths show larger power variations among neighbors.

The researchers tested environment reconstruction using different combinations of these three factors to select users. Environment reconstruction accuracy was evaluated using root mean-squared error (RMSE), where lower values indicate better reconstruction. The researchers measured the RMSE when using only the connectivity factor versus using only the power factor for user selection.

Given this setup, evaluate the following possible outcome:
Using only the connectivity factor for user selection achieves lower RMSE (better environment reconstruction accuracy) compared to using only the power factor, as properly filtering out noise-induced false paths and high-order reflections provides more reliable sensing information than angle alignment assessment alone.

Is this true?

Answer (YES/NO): NO